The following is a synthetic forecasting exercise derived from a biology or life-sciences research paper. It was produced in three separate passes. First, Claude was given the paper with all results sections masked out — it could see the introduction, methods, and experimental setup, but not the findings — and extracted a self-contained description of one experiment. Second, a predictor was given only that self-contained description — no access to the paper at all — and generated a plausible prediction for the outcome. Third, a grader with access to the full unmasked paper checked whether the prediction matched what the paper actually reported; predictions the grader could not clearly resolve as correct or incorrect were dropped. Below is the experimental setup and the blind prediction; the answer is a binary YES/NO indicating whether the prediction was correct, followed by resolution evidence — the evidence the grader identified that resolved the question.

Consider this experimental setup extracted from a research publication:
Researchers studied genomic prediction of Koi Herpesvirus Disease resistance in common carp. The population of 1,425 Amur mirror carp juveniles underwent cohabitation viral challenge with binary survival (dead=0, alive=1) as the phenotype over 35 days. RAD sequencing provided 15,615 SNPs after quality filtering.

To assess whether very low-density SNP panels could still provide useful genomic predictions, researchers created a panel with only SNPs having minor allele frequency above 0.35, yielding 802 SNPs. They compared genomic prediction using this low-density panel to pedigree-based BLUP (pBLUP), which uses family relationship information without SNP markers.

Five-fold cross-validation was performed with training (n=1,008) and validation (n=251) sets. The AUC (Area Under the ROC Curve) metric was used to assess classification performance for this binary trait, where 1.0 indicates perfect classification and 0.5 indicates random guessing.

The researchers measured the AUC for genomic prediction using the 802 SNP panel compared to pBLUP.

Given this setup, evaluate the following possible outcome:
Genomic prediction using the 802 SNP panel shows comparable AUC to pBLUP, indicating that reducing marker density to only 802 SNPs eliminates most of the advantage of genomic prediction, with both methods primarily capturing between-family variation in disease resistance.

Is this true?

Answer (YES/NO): YES